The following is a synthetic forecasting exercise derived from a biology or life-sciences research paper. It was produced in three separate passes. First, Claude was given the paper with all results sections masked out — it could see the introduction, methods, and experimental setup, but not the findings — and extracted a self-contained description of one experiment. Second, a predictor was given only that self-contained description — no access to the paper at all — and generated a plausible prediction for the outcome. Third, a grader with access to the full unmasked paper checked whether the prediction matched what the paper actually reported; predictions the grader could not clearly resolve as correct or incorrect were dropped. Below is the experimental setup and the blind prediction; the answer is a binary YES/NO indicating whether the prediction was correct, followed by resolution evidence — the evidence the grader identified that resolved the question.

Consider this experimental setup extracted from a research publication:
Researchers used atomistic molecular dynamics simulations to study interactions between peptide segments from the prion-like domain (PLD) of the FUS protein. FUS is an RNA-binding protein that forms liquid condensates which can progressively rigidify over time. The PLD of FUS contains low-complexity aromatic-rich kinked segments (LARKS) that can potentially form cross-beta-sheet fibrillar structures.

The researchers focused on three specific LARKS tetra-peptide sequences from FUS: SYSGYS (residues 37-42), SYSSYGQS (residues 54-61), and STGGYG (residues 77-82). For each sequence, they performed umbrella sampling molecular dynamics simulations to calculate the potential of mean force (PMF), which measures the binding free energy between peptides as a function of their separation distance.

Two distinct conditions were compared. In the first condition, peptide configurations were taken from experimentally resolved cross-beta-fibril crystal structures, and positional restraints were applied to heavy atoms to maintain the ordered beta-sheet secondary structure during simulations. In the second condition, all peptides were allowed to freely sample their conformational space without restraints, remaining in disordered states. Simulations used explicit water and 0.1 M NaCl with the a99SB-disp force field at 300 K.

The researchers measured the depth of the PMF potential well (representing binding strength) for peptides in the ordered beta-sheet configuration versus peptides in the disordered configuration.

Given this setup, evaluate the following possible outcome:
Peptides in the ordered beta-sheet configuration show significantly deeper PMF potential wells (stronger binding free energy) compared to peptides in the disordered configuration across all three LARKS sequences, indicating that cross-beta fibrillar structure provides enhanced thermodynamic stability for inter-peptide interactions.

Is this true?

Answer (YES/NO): YES